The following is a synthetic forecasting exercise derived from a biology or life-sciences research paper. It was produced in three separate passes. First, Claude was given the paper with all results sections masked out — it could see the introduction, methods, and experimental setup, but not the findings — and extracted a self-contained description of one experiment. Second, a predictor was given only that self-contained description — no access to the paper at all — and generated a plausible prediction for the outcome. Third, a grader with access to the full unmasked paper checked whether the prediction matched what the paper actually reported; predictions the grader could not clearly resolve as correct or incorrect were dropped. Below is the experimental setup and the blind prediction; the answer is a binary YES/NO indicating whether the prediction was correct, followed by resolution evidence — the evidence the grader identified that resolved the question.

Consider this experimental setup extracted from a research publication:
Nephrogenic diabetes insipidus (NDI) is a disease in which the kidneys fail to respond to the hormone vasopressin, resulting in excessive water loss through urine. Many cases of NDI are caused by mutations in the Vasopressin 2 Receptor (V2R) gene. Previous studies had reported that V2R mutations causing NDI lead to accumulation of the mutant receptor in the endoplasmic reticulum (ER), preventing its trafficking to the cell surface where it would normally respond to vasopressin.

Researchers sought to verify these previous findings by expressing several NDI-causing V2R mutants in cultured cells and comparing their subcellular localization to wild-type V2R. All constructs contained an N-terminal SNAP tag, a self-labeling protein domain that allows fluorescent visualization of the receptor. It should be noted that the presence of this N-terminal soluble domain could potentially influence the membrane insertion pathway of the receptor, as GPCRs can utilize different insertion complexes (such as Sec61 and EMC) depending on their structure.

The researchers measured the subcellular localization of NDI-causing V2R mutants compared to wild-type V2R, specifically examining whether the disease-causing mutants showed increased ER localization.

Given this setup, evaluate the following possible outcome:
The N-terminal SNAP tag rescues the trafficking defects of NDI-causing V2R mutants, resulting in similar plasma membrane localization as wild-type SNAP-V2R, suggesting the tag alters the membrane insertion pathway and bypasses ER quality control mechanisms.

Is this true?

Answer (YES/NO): NO